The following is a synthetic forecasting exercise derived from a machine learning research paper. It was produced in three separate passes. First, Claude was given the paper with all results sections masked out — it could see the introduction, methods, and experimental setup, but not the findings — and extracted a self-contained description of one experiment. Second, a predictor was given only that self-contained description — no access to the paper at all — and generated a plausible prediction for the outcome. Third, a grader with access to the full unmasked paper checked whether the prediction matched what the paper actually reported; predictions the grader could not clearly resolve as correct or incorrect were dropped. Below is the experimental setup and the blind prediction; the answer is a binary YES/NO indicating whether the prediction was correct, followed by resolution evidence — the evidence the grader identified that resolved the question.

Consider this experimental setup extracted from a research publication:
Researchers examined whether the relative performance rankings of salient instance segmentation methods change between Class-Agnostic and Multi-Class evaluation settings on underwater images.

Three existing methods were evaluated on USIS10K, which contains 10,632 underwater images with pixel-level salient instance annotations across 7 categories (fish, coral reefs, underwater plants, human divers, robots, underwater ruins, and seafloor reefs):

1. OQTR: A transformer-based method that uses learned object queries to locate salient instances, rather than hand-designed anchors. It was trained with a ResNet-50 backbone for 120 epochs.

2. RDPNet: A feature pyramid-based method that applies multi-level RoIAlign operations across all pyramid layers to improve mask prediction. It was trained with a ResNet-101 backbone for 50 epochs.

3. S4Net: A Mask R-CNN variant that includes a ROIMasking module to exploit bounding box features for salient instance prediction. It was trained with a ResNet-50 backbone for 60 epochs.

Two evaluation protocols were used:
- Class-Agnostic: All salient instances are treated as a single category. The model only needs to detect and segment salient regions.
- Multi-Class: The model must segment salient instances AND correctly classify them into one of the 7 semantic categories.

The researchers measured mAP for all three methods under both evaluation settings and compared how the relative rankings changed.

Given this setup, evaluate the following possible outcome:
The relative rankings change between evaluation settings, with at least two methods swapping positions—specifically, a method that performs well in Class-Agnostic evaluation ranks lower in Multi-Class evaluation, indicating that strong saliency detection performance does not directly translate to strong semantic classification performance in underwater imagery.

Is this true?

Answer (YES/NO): YES